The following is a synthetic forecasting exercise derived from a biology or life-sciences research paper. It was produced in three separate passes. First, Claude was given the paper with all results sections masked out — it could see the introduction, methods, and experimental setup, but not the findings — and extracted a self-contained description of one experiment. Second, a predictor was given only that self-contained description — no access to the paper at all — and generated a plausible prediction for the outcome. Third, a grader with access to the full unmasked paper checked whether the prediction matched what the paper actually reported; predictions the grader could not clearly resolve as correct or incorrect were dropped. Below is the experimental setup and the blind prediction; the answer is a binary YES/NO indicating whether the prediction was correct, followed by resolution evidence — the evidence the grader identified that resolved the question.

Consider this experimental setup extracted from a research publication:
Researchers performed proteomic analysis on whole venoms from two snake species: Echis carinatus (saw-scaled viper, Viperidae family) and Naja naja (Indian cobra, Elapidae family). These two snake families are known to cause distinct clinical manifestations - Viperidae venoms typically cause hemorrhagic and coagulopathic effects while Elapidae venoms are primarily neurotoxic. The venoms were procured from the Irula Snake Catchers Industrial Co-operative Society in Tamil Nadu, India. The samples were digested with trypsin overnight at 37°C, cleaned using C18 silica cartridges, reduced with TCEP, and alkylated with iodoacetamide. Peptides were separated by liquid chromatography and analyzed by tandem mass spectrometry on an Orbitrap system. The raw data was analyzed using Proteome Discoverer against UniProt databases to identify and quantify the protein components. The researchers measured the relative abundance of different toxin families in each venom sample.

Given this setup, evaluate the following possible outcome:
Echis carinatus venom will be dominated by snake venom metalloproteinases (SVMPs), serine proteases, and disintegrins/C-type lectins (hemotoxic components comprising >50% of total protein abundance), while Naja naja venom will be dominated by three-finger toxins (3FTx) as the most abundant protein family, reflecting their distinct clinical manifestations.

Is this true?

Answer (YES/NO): NO